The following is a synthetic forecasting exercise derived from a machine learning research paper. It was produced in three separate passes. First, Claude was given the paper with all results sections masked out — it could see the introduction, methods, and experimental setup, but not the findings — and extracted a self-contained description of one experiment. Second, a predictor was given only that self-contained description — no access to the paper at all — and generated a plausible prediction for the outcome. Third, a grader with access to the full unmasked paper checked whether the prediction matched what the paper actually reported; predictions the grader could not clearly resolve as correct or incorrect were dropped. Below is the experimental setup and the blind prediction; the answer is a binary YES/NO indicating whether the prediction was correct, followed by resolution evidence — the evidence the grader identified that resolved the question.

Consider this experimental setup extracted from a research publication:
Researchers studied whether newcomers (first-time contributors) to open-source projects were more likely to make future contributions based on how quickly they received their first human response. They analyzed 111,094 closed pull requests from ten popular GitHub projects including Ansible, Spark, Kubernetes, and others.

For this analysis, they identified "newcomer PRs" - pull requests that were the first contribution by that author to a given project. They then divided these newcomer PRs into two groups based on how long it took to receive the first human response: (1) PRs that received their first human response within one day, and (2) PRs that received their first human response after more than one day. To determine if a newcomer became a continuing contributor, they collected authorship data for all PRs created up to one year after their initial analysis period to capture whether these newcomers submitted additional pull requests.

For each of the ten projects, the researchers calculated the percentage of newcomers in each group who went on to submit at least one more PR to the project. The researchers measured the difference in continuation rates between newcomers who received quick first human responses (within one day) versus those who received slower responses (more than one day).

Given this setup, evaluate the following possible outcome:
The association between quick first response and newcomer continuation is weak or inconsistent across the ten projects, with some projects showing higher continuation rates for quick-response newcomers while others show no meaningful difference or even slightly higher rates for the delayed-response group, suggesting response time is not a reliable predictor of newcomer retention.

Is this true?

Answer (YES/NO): NO